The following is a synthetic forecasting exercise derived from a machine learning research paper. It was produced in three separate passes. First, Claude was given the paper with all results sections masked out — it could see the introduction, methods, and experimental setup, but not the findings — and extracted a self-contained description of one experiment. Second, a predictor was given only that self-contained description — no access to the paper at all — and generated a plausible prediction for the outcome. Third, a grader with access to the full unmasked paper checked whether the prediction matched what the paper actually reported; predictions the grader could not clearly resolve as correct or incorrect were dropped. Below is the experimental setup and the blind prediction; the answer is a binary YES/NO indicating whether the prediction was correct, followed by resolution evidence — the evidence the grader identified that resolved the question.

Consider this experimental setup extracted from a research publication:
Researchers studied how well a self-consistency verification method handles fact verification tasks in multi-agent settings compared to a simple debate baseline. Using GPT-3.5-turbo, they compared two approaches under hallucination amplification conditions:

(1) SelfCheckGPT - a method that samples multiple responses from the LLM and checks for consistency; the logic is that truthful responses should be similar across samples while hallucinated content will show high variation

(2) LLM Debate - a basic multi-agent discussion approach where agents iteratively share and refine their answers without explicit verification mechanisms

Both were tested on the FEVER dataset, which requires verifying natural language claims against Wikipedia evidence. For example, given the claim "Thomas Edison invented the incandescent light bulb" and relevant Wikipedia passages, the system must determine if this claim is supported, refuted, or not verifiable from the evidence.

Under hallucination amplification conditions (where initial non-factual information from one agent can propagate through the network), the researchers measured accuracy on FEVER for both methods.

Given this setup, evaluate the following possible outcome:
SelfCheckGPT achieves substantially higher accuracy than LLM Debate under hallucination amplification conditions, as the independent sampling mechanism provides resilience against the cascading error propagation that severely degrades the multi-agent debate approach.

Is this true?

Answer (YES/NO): NO